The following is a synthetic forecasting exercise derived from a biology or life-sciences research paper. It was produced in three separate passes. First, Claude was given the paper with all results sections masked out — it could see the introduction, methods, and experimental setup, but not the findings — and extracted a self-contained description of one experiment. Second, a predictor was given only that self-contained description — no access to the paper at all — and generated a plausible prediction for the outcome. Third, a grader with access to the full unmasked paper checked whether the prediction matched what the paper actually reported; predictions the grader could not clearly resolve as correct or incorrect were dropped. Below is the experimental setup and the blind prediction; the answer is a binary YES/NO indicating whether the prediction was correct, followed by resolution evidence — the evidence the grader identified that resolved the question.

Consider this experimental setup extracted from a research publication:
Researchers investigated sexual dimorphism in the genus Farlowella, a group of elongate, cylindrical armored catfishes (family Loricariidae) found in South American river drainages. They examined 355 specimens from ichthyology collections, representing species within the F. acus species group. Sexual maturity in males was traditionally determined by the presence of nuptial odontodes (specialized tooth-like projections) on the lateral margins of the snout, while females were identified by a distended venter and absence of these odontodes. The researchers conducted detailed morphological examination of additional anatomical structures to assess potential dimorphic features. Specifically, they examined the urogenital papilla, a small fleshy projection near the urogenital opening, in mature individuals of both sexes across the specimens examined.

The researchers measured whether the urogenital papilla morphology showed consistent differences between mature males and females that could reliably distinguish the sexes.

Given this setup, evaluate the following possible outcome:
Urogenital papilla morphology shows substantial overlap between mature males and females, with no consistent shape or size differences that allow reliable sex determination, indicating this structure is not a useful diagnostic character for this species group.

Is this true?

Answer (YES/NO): NO